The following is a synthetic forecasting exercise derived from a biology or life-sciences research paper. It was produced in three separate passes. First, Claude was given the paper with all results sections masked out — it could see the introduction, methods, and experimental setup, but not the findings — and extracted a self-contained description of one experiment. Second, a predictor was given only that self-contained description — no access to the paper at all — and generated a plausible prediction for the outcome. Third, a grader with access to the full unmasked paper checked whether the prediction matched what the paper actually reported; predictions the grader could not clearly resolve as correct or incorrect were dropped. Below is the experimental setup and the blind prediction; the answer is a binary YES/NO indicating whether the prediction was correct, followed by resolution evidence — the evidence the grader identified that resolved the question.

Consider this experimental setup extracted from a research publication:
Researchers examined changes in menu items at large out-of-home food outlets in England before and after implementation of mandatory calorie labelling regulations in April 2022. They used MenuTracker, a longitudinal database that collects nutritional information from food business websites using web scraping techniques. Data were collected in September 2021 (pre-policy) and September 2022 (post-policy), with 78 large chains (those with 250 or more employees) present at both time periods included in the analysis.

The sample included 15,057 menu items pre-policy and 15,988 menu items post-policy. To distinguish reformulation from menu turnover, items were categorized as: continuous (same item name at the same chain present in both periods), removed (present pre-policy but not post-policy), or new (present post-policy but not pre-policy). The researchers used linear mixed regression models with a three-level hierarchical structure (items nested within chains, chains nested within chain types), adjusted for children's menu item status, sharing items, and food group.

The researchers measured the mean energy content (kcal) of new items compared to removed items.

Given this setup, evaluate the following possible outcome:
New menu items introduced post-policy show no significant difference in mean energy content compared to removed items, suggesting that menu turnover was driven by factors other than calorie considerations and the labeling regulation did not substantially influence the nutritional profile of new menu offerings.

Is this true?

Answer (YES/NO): NO